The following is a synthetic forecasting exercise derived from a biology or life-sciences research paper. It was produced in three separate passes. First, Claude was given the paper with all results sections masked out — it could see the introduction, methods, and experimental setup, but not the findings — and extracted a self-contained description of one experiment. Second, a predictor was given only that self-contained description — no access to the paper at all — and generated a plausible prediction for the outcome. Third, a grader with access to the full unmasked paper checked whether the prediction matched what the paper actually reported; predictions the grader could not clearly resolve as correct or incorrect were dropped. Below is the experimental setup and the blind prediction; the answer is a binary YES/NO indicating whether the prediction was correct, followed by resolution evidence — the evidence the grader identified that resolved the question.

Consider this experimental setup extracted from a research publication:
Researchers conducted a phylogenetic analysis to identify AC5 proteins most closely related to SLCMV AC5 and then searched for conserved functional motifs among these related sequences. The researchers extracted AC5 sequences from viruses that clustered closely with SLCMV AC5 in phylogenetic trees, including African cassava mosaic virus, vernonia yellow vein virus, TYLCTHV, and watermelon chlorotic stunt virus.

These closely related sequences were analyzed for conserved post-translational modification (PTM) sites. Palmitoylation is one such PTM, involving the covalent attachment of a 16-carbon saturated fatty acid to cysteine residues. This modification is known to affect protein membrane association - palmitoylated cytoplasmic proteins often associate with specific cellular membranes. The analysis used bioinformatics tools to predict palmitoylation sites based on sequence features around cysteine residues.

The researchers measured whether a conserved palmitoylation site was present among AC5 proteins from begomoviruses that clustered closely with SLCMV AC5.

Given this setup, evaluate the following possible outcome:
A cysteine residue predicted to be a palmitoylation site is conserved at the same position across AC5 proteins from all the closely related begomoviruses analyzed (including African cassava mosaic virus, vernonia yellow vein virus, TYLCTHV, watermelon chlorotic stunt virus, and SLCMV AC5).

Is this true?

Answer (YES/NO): NO